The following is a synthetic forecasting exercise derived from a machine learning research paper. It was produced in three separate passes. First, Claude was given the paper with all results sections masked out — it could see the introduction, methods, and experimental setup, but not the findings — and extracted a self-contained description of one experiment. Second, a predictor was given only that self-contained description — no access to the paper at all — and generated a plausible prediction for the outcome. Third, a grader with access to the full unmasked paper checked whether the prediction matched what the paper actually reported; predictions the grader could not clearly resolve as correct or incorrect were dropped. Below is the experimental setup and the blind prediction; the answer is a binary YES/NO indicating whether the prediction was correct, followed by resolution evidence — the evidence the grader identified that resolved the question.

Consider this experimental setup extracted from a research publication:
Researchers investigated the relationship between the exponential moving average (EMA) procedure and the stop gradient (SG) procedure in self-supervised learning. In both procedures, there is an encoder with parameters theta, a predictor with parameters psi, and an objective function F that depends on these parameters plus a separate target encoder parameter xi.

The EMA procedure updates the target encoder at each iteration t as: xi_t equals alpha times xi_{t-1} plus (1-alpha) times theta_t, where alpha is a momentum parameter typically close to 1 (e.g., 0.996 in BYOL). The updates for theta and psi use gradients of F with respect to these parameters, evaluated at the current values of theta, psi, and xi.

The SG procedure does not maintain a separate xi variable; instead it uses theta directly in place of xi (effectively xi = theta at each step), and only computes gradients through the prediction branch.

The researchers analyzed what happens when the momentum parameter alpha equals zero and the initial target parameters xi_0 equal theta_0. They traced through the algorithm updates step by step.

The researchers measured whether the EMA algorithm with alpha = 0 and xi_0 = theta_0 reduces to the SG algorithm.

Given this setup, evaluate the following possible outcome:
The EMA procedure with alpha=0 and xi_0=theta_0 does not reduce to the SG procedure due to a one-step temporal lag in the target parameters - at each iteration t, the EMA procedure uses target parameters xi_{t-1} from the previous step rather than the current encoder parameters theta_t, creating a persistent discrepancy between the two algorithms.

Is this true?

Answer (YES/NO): NO